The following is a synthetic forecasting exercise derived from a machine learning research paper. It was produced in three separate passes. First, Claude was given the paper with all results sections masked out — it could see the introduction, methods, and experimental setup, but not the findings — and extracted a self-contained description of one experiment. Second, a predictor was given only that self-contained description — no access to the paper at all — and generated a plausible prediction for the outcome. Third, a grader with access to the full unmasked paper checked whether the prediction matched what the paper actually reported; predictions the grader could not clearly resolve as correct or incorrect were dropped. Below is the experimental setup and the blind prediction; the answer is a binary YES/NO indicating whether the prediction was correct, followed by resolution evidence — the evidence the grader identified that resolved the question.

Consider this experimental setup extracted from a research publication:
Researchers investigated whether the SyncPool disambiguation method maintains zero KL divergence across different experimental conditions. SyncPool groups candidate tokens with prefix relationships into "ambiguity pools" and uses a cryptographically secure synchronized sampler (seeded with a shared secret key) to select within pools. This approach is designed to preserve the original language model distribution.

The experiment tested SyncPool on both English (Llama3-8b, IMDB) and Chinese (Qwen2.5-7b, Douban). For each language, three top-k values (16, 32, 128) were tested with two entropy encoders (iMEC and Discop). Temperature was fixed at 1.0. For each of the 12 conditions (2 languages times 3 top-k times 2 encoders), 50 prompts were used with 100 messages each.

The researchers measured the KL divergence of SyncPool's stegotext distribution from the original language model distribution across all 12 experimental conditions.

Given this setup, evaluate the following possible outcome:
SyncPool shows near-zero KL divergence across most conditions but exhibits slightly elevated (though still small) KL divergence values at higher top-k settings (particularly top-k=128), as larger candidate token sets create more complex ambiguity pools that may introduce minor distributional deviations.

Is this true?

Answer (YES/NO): NO